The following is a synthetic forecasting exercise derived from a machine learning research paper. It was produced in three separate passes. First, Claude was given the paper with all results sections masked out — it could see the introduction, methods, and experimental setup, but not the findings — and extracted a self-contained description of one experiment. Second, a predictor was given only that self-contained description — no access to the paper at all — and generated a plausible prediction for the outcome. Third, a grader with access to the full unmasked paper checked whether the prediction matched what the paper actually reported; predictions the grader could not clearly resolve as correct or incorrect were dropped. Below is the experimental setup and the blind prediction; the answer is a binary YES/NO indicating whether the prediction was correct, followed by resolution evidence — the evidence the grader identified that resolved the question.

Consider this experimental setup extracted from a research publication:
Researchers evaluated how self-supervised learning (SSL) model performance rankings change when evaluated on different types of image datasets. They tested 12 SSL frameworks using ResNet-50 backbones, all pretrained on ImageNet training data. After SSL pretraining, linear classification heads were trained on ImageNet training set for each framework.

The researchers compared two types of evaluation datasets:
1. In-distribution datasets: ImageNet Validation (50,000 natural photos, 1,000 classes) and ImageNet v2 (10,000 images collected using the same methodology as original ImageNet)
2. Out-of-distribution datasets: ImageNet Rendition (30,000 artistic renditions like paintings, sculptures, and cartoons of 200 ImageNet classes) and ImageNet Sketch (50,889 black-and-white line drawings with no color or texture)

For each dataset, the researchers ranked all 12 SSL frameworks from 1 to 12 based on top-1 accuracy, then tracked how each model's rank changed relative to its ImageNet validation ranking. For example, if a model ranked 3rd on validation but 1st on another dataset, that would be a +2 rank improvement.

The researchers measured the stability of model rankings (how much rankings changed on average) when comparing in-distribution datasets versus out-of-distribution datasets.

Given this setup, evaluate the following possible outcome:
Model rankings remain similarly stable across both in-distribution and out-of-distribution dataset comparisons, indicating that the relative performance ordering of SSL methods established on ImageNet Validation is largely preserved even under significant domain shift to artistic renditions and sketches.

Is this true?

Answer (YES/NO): NO